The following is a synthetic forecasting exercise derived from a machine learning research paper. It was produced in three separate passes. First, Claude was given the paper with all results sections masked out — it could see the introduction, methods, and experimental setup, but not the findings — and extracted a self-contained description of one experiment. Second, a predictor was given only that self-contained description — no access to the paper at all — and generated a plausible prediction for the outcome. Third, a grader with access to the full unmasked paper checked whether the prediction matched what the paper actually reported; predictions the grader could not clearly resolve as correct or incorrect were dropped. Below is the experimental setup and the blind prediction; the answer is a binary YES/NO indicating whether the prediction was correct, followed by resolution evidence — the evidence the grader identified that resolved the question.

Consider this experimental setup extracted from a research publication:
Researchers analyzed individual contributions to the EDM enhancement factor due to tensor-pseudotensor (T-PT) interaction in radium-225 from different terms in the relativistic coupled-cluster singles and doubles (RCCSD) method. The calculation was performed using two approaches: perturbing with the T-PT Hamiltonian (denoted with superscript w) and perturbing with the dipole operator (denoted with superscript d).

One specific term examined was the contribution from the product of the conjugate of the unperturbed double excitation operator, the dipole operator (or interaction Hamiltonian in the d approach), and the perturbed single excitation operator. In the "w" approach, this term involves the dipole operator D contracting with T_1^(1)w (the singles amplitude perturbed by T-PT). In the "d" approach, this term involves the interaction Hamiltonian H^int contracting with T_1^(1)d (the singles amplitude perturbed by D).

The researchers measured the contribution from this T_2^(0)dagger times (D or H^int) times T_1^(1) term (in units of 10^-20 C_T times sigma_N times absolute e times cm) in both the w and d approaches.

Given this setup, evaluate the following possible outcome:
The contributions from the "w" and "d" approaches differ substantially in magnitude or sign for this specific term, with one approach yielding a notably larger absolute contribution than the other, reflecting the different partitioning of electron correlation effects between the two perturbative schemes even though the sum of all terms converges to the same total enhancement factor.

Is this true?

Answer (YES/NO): YES